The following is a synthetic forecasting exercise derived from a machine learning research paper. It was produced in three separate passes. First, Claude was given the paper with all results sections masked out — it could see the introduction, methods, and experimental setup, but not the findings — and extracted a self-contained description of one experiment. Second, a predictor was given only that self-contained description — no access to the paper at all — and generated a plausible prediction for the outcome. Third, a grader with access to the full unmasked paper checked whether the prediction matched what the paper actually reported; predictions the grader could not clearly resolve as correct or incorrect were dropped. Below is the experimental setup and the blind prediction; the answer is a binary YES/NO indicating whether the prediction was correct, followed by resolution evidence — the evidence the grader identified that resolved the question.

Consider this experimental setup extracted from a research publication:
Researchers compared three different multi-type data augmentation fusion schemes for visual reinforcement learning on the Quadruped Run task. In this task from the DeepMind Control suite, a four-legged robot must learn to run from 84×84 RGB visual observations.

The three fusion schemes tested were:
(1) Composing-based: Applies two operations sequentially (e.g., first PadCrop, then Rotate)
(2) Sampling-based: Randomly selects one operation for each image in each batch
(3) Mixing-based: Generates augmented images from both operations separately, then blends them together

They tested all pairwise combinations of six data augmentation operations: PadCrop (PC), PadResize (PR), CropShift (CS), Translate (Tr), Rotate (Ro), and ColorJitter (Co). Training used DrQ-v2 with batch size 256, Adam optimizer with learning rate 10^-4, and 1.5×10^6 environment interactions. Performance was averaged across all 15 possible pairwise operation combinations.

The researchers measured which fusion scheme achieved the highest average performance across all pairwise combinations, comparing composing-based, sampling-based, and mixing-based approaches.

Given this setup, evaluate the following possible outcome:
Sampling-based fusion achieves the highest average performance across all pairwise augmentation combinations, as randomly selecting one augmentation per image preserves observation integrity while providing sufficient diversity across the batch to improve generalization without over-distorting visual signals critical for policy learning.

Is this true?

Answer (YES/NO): YES